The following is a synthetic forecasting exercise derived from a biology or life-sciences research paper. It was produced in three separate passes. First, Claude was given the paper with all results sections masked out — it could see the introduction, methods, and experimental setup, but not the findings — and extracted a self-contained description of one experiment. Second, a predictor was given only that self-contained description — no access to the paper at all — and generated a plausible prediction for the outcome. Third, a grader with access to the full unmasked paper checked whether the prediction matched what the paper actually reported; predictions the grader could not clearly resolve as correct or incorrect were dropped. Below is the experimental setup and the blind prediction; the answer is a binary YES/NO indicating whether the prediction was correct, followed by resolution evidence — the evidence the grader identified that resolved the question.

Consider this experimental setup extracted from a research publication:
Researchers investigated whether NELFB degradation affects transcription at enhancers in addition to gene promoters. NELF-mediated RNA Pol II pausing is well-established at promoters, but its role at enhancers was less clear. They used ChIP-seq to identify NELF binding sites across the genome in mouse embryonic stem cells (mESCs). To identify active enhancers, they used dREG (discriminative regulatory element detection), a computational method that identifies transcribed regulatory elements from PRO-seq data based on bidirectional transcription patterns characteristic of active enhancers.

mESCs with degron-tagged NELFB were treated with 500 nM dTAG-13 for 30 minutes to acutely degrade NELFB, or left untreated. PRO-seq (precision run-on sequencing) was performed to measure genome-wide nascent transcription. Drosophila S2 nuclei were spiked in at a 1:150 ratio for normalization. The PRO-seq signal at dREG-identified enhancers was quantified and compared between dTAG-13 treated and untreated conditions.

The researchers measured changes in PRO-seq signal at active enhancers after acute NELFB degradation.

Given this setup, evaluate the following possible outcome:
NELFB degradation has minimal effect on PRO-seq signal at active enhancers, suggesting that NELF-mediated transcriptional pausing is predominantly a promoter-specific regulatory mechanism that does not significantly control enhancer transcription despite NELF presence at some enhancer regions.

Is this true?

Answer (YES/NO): NO